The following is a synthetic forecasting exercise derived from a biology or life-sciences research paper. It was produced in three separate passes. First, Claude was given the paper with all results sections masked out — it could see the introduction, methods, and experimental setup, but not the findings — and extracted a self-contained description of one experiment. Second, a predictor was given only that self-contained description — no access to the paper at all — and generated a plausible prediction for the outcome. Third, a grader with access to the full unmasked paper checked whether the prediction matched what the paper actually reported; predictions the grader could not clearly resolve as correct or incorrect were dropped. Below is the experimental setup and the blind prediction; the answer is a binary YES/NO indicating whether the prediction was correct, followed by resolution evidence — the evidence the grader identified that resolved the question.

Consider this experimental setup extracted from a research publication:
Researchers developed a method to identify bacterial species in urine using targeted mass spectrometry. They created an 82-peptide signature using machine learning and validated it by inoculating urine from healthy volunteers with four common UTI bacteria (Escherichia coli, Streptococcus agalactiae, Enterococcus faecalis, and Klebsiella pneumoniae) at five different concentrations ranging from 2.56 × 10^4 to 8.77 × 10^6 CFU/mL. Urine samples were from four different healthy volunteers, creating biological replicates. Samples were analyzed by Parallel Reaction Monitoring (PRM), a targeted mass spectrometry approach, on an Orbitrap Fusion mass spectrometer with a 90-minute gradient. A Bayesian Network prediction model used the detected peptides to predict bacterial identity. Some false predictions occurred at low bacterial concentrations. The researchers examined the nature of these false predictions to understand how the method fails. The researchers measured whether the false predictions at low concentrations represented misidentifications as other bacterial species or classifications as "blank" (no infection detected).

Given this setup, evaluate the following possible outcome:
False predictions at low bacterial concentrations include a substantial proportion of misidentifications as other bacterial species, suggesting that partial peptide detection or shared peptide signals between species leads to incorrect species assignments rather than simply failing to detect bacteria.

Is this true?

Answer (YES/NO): NO